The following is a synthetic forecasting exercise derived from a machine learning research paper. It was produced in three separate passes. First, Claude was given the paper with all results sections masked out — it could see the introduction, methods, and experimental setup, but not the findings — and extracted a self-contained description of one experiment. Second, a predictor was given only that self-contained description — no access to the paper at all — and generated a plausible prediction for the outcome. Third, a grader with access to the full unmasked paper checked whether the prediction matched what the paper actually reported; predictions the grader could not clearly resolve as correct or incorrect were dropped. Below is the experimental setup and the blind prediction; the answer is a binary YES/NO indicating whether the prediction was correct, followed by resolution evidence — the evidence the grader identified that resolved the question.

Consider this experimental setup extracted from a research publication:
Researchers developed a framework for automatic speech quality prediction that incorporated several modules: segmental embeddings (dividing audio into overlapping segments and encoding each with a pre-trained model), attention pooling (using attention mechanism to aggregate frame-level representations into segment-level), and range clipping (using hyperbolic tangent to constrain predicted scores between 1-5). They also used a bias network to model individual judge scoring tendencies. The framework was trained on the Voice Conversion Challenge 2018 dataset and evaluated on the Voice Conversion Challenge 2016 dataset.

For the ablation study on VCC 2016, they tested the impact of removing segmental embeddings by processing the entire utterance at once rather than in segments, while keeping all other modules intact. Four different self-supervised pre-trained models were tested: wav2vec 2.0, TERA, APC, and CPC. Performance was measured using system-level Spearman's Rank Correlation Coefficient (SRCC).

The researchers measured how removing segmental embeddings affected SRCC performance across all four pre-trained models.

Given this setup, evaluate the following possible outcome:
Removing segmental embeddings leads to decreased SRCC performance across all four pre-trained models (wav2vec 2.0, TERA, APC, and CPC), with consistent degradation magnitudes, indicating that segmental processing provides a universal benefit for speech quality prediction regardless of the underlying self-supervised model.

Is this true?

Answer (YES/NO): NO